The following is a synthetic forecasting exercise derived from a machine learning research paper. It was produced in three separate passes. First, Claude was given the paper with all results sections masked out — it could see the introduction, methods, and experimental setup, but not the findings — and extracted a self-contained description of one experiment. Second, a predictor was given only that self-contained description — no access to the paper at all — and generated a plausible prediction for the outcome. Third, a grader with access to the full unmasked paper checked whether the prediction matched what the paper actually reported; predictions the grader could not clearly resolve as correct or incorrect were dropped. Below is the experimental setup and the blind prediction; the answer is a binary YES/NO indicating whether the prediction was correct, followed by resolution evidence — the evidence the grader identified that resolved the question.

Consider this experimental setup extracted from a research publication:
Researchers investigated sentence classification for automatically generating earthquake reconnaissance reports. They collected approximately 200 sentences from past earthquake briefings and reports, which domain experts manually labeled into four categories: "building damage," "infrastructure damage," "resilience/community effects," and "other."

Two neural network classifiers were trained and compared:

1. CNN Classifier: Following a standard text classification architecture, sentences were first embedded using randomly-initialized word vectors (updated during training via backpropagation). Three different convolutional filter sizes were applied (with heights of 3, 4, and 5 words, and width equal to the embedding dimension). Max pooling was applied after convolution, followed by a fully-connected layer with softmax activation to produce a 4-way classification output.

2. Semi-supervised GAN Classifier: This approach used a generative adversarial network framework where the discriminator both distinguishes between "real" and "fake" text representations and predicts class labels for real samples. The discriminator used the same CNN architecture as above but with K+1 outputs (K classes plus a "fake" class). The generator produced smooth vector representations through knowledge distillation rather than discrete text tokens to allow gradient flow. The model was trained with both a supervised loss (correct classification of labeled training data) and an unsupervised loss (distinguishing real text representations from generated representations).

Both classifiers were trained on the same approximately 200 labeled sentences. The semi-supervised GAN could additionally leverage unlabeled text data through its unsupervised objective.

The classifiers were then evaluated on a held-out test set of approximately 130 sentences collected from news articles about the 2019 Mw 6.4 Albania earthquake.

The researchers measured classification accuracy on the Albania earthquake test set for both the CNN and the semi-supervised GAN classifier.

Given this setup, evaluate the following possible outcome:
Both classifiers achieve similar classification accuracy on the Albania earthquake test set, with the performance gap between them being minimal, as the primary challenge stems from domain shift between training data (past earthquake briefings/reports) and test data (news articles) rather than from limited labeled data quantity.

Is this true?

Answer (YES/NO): NO